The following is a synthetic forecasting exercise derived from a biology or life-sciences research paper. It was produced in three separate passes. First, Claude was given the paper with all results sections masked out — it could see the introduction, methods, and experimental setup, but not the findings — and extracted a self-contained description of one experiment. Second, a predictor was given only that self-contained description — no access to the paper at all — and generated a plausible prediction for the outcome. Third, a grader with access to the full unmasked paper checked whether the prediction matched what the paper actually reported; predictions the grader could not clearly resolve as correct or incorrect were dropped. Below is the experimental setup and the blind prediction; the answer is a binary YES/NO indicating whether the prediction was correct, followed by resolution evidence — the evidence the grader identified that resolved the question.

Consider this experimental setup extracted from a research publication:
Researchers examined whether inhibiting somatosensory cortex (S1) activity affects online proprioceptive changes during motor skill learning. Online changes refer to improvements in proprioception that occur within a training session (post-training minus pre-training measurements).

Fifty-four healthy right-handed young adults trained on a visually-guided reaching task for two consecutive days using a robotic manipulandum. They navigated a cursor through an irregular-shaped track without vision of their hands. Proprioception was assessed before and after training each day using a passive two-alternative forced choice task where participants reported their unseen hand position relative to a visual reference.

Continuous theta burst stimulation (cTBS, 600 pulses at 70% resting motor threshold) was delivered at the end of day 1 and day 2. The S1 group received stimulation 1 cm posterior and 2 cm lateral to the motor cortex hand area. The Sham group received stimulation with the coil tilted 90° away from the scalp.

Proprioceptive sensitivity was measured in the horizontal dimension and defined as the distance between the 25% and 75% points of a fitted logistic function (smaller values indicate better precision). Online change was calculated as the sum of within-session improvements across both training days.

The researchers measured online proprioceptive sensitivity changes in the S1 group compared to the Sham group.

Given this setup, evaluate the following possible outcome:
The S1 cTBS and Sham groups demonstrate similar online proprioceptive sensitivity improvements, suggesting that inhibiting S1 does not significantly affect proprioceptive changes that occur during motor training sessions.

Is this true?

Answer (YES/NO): NO